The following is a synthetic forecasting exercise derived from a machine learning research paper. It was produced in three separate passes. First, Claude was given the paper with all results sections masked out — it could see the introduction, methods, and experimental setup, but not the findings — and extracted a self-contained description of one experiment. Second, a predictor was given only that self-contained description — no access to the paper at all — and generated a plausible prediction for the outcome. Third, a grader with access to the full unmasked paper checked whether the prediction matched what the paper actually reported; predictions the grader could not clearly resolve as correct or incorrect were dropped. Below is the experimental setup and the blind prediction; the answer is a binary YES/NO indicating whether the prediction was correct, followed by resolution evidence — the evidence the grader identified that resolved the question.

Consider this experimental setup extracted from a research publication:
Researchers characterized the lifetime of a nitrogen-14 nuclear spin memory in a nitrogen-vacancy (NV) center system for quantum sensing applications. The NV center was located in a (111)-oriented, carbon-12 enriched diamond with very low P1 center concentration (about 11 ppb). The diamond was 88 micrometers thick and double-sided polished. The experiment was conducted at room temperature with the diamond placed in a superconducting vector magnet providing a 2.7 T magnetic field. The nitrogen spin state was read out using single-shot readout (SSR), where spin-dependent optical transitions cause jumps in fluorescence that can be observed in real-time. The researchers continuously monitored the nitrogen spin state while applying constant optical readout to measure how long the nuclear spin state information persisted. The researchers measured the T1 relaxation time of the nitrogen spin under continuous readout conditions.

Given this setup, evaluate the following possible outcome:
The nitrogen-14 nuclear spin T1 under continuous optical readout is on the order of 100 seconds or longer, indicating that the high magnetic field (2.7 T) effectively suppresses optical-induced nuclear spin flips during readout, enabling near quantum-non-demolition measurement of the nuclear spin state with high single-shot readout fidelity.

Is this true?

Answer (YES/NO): NO